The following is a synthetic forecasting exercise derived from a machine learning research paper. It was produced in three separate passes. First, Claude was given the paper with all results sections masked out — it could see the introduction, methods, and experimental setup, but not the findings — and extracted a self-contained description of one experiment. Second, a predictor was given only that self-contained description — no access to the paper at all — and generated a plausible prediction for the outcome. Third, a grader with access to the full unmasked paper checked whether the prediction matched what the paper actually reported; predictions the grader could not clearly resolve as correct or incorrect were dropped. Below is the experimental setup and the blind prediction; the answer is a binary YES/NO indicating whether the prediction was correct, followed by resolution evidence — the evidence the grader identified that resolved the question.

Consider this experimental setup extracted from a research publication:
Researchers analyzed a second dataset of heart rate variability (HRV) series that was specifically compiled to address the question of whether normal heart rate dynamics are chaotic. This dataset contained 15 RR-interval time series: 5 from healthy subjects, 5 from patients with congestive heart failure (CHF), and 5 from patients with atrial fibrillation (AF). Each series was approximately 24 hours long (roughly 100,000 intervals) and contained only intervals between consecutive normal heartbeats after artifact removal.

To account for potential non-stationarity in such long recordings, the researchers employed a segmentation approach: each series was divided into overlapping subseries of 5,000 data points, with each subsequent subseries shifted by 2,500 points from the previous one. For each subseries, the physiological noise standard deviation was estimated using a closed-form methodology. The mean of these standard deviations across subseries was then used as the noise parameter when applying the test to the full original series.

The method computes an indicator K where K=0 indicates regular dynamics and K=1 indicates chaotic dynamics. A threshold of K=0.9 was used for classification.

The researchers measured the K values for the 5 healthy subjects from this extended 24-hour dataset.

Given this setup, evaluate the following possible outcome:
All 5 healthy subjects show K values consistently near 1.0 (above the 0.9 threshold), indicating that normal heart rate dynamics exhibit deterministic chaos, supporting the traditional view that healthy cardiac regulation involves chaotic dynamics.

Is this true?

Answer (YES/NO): NO